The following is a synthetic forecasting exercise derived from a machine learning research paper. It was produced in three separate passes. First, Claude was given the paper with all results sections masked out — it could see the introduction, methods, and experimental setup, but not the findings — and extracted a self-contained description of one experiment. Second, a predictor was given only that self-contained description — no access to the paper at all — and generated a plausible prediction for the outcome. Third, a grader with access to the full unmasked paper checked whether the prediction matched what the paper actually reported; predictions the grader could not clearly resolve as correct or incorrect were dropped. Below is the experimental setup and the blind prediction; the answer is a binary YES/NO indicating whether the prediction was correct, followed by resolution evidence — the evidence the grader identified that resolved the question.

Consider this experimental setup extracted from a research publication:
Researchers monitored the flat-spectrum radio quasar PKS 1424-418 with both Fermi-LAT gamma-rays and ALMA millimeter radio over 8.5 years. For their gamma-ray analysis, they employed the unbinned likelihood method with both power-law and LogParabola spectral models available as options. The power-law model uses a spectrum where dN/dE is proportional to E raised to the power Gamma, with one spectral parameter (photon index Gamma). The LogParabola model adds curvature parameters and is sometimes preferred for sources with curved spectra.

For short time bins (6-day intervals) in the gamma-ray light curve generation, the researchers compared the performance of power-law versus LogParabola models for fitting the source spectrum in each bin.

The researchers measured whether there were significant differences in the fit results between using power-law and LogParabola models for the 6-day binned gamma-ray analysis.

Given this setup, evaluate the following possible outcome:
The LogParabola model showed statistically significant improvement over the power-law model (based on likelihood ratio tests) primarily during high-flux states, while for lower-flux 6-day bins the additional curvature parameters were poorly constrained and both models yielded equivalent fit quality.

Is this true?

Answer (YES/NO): NO